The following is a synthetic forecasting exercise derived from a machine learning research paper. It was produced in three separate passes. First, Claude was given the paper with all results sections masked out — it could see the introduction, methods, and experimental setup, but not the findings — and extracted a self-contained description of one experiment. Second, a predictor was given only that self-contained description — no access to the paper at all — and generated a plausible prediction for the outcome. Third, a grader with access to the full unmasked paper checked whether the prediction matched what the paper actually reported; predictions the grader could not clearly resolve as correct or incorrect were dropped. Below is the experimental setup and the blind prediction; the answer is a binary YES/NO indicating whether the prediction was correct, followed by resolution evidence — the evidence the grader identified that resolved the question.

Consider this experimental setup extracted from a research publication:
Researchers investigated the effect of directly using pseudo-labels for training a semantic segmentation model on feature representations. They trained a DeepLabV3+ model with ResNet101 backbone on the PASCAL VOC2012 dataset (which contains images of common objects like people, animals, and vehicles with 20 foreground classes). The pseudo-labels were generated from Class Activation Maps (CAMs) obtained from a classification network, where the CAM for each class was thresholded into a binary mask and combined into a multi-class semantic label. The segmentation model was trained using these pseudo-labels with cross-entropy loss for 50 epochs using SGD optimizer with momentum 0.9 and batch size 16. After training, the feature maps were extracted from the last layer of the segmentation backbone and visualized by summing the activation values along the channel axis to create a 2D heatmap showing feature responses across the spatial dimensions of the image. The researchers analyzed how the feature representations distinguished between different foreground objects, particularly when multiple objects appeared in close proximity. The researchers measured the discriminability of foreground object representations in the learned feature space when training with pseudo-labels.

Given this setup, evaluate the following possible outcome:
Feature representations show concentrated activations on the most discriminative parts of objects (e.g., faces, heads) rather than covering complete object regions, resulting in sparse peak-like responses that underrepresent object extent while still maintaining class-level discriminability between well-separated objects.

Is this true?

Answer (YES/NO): NO